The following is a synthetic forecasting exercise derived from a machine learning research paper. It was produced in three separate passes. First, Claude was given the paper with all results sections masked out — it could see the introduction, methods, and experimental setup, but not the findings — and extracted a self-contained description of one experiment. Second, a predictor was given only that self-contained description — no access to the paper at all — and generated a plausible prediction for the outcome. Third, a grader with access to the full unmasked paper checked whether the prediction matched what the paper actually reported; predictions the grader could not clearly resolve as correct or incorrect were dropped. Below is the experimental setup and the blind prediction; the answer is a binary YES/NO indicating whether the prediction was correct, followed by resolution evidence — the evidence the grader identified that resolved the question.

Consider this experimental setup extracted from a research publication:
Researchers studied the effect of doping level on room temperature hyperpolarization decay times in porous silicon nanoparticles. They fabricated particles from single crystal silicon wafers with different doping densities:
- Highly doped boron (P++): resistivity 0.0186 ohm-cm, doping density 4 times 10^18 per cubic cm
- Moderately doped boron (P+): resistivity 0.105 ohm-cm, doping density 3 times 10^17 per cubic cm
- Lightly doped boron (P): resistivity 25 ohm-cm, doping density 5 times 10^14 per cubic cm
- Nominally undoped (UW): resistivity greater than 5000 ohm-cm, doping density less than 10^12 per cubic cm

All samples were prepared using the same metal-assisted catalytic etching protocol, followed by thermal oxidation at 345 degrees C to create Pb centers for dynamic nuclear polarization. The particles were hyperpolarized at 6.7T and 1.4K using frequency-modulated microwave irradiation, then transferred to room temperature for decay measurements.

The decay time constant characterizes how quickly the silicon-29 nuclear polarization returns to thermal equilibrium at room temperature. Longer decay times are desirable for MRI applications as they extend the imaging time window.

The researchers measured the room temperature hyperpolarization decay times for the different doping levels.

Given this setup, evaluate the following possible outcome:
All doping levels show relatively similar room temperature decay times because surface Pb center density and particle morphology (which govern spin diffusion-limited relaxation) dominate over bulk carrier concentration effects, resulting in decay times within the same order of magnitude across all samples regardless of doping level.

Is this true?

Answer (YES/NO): NO